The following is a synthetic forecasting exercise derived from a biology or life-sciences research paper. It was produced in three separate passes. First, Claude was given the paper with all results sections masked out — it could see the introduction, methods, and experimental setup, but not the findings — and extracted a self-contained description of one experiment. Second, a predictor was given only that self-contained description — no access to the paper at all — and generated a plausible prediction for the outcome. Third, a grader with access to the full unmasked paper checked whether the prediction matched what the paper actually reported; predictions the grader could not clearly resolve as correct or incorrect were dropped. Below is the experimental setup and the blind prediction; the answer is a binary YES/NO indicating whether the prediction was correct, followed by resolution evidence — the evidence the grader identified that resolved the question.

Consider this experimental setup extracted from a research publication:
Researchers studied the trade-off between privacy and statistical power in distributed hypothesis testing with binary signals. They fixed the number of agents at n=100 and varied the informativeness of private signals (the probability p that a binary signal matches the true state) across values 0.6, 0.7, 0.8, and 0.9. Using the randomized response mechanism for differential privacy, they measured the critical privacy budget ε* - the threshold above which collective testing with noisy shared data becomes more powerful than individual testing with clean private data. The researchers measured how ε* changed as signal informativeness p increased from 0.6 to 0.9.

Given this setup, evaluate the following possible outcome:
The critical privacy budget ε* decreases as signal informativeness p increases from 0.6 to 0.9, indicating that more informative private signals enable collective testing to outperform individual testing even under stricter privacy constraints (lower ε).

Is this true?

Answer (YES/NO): NO